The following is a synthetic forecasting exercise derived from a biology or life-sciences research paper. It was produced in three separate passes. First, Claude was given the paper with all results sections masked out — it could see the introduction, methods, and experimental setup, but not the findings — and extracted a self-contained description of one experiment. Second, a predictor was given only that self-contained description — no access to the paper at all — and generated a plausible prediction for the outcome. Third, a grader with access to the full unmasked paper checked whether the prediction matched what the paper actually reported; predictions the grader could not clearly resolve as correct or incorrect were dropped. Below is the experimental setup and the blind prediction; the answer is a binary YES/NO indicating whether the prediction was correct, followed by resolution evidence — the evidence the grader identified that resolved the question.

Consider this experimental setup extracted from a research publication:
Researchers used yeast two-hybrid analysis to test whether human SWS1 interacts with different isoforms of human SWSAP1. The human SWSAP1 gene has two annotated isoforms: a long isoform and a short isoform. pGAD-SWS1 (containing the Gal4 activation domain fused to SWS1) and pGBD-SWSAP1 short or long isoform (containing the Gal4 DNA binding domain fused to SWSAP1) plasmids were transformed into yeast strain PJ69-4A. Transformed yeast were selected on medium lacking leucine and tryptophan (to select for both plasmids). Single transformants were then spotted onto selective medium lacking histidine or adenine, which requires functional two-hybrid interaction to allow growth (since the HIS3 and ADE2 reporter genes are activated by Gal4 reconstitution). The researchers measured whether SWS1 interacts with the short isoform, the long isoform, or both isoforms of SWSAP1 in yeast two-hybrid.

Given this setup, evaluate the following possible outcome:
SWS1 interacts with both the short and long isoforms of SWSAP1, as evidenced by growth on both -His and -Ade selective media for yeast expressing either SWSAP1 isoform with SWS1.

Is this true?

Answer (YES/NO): YES